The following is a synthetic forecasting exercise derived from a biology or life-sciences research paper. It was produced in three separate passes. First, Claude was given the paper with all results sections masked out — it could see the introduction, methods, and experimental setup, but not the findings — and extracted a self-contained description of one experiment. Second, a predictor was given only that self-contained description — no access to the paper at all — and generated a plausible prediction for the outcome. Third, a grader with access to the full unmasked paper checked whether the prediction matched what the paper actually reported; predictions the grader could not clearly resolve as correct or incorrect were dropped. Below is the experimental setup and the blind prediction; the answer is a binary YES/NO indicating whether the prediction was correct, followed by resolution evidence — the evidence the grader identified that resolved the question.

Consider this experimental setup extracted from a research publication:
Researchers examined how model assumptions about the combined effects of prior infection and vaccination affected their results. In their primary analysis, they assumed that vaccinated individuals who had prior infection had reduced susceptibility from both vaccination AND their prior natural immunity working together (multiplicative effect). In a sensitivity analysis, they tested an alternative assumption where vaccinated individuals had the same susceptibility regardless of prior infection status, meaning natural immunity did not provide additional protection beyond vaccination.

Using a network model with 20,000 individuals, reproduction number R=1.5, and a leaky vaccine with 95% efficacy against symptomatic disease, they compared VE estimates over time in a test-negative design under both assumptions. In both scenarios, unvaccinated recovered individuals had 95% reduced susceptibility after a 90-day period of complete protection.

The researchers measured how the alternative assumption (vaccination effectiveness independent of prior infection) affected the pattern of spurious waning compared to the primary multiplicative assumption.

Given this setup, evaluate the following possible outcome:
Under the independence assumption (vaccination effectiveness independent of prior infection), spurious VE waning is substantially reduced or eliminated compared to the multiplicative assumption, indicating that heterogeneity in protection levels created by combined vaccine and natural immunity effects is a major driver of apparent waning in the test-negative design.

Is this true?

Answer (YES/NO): NO